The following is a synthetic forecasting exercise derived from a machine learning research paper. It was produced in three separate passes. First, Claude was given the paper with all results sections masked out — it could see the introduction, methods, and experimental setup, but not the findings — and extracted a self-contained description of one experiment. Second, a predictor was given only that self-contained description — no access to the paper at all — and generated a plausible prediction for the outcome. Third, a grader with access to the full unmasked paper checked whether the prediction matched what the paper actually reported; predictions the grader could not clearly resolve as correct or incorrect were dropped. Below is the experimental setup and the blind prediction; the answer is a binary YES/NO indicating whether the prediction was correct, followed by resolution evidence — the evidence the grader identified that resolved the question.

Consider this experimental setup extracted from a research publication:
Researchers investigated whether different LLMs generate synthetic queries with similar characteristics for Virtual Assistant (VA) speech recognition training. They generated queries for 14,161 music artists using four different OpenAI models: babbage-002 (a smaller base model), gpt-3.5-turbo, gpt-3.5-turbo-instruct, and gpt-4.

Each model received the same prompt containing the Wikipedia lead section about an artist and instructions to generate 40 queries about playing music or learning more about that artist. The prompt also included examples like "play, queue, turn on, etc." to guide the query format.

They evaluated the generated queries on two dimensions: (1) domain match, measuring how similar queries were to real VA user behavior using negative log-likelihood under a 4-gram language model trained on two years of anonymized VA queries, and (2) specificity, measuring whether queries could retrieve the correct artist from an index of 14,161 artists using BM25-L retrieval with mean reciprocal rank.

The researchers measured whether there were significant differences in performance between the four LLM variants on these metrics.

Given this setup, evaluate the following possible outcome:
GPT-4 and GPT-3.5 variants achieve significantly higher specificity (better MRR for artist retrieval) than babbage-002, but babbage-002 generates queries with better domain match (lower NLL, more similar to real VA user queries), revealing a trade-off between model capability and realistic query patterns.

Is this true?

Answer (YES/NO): NO